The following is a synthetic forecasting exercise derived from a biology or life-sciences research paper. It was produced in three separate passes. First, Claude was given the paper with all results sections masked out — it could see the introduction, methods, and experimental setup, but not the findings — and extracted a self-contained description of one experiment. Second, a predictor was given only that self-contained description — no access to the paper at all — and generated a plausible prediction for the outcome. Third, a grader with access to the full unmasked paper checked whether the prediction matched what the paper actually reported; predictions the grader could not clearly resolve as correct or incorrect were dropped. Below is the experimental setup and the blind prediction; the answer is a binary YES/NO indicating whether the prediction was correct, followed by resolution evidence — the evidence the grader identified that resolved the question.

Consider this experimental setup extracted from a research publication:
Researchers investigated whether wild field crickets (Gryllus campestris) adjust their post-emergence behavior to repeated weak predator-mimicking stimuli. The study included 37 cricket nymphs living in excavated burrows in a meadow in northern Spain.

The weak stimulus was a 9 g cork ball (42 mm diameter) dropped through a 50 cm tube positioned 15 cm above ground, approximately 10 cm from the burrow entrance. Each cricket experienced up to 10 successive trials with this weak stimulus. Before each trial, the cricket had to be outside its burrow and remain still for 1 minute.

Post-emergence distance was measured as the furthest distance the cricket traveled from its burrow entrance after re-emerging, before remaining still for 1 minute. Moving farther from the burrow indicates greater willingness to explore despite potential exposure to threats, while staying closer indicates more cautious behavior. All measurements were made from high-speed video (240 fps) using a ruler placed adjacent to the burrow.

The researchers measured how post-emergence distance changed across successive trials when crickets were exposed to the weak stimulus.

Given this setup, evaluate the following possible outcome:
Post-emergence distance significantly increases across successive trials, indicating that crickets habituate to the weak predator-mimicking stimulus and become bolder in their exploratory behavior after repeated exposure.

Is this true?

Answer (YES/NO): NO